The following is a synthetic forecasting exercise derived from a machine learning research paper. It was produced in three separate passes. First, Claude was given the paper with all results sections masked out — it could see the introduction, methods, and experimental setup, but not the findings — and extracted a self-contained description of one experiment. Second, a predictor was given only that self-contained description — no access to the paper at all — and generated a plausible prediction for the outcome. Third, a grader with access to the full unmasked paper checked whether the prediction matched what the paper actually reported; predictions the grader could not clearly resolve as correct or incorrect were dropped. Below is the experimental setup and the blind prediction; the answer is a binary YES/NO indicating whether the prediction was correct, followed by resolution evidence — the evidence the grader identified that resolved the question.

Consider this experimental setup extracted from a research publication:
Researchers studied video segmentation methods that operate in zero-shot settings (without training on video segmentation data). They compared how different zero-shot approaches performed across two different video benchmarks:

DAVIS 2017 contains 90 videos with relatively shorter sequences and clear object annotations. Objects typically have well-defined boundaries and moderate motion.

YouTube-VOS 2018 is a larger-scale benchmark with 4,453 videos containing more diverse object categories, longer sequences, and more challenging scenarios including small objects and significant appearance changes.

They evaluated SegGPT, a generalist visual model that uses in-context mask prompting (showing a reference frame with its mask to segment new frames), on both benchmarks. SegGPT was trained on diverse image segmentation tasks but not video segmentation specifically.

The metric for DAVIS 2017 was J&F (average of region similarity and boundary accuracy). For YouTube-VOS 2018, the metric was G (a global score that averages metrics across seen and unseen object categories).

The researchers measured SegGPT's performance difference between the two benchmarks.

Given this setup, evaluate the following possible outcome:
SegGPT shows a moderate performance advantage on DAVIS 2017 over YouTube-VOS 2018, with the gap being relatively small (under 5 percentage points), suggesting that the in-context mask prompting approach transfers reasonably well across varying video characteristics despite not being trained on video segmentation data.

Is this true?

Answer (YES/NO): YES